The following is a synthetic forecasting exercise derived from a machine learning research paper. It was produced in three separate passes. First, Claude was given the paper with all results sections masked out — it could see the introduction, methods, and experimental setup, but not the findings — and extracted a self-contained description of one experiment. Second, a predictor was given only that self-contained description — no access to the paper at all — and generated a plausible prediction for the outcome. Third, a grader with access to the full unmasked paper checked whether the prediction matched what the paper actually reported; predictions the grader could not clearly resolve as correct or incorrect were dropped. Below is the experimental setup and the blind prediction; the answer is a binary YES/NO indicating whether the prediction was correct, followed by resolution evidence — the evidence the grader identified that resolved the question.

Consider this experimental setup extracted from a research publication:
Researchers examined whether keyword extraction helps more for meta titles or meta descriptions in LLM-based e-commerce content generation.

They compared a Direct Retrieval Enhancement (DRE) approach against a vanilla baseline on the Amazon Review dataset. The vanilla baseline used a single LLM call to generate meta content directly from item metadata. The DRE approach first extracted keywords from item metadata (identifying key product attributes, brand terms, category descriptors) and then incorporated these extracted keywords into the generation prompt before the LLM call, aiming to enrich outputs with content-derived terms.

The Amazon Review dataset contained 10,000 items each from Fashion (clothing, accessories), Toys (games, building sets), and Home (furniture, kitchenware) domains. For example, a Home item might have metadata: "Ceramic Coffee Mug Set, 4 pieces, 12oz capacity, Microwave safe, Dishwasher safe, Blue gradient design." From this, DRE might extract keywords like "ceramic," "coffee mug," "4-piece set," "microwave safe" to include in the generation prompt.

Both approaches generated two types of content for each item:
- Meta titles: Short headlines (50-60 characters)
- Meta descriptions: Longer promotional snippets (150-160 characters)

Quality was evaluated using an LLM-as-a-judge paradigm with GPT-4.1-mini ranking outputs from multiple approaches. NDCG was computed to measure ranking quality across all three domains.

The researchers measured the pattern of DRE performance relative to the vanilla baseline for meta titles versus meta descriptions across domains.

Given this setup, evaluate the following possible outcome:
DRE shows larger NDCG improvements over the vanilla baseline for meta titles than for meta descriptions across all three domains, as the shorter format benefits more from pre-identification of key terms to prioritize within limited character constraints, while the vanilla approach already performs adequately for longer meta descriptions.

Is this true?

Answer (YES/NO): NO